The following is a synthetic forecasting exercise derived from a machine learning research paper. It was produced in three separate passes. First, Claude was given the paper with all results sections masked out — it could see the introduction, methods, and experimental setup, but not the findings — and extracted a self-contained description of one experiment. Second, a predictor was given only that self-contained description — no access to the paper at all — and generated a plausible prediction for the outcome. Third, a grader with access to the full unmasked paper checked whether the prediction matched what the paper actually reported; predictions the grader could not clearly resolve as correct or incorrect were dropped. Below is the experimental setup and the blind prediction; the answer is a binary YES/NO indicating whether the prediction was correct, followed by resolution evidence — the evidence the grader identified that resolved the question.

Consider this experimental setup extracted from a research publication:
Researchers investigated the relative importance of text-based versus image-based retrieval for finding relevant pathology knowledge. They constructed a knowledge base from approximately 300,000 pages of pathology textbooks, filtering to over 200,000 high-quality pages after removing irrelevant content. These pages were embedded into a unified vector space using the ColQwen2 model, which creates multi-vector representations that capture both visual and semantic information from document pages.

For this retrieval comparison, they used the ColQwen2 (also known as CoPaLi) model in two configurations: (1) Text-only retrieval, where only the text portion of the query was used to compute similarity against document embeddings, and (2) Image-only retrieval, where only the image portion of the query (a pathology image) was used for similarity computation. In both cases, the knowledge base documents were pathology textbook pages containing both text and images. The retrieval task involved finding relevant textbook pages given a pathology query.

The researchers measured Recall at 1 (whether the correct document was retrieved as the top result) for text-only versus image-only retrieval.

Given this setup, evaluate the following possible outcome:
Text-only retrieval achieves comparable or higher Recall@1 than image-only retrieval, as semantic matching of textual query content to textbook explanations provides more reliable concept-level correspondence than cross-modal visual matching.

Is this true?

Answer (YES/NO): YES